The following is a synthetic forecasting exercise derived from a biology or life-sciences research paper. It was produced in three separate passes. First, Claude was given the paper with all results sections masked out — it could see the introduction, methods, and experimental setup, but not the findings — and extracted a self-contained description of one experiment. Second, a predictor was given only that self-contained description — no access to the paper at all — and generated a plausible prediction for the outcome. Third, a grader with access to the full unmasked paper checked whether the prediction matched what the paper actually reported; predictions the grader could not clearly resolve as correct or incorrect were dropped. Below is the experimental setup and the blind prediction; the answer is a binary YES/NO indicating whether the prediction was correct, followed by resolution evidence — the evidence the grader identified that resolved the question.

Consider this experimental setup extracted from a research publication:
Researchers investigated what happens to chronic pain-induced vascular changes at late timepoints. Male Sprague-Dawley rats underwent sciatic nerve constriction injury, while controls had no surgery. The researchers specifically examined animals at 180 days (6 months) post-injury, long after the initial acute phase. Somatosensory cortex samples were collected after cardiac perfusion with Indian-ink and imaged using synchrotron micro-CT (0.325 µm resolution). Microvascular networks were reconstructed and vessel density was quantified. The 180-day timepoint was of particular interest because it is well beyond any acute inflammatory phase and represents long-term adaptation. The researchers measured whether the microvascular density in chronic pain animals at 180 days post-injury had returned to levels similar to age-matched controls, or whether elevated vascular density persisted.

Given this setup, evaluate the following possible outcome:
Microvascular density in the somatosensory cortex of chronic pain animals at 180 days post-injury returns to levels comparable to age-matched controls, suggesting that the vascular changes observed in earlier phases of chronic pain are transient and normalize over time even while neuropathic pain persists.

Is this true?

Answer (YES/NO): NO